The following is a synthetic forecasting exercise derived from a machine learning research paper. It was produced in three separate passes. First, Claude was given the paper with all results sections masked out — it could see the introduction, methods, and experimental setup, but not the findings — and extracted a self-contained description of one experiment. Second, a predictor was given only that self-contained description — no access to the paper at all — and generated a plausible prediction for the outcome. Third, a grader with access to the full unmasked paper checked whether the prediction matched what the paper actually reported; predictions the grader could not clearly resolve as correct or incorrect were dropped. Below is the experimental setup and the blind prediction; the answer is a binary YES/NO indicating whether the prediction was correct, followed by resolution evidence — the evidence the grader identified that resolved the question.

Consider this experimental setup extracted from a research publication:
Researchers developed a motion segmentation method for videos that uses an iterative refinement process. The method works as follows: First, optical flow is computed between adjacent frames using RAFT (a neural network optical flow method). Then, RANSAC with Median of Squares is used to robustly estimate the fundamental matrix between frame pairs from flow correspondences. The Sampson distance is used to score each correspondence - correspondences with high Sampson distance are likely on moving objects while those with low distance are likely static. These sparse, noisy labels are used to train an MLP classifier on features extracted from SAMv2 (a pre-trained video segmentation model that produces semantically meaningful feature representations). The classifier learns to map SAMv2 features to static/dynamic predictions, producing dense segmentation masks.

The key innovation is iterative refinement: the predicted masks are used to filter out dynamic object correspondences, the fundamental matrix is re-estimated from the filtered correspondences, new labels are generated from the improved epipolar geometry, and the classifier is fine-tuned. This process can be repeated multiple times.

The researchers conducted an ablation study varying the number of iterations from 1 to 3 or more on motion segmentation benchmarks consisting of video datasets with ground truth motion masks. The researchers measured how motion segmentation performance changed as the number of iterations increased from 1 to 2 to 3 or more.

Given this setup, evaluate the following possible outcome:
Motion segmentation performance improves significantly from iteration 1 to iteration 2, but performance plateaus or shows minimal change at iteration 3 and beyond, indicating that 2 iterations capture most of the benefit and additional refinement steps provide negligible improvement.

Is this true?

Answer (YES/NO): NO